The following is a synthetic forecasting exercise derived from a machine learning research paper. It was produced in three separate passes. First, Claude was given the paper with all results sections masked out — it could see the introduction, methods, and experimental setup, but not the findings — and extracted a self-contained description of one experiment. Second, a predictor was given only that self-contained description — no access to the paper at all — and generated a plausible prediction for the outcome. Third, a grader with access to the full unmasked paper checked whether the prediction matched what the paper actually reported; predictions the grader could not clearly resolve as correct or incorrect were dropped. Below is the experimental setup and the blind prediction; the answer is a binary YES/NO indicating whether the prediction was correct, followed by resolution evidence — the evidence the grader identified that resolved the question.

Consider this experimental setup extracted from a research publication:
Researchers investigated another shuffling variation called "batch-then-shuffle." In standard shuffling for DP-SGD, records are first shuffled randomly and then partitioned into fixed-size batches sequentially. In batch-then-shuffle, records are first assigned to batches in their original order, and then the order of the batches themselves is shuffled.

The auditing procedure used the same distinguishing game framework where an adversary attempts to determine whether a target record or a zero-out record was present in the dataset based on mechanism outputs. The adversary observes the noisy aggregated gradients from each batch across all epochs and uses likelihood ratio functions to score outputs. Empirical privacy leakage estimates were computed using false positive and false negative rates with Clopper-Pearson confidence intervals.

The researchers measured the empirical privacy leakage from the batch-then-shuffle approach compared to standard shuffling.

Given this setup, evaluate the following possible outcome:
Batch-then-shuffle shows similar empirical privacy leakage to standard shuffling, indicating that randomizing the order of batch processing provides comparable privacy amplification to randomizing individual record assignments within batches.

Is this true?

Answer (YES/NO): NO